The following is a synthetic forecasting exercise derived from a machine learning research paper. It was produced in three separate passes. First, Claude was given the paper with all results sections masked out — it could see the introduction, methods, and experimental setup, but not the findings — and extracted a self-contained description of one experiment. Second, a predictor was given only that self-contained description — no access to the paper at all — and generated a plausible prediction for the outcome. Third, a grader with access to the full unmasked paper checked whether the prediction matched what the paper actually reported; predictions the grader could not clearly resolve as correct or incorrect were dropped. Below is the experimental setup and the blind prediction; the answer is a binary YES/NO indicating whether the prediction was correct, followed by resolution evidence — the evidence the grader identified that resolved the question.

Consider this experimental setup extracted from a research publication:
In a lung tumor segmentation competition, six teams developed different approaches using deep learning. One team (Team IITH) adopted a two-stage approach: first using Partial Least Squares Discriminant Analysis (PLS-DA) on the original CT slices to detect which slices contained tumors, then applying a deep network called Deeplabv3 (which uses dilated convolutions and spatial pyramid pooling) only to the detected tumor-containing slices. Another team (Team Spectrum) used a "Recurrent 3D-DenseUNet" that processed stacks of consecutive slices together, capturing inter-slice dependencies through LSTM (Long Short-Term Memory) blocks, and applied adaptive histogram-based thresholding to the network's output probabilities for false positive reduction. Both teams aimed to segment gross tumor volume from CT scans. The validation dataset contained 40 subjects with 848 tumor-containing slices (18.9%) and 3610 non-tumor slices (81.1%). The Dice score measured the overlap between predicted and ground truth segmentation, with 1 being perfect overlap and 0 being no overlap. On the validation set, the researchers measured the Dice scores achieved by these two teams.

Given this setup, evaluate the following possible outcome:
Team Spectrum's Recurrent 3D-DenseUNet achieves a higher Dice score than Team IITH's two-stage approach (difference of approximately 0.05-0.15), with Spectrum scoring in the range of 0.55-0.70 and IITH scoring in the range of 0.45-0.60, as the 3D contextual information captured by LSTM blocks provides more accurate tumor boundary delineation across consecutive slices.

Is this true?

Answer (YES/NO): NO